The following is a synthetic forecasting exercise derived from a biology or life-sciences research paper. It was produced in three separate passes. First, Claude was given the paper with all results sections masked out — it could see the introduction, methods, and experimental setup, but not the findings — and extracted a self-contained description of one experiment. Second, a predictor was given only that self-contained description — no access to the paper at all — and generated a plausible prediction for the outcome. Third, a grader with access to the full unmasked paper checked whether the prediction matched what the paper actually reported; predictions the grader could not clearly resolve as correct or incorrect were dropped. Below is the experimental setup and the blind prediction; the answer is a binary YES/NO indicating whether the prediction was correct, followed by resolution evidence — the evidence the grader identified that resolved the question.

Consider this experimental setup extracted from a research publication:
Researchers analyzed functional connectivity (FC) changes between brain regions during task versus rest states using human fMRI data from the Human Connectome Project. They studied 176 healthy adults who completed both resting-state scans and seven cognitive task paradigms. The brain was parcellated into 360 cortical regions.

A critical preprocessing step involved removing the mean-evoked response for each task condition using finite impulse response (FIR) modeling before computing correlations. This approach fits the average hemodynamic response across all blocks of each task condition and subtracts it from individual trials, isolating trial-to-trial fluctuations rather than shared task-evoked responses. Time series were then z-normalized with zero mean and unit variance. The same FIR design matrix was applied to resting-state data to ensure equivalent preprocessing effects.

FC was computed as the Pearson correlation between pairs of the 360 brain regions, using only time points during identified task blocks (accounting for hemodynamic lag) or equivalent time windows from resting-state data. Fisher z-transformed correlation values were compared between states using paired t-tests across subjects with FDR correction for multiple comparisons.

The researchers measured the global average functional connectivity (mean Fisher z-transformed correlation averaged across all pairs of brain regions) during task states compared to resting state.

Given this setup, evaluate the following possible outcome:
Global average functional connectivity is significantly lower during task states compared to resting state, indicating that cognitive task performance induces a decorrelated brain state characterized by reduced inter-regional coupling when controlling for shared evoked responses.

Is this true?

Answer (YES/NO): YES